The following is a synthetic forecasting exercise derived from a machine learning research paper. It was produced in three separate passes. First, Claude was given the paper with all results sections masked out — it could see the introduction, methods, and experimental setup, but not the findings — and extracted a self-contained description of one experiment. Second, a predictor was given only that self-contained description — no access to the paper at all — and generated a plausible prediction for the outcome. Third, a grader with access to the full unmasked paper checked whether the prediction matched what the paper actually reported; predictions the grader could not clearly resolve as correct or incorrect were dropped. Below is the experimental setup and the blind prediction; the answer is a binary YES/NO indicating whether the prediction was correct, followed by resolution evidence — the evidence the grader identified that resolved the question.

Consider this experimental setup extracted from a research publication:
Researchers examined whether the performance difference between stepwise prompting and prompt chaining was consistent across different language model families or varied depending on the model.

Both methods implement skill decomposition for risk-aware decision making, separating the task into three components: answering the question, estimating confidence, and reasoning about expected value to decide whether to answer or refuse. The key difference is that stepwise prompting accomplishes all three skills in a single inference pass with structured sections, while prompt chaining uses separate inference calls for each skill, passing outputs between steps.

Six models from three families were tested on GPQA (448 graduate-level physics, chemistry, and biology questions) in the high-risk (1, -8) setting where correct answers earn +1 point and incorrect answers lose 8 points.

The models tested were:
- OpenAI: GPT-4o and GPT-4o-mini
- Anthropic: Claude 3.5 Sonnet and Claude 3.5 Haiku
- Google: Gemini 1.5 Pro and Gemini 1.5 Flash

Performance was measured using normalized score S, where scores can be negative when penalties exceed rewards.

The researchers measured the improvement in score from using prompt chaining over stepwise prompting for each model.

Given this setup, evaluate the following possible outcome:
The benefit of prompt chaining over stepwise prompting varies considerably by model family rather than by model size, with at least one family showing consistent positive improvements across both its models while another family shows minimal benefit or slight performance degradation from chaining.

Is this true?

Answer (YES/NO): NO